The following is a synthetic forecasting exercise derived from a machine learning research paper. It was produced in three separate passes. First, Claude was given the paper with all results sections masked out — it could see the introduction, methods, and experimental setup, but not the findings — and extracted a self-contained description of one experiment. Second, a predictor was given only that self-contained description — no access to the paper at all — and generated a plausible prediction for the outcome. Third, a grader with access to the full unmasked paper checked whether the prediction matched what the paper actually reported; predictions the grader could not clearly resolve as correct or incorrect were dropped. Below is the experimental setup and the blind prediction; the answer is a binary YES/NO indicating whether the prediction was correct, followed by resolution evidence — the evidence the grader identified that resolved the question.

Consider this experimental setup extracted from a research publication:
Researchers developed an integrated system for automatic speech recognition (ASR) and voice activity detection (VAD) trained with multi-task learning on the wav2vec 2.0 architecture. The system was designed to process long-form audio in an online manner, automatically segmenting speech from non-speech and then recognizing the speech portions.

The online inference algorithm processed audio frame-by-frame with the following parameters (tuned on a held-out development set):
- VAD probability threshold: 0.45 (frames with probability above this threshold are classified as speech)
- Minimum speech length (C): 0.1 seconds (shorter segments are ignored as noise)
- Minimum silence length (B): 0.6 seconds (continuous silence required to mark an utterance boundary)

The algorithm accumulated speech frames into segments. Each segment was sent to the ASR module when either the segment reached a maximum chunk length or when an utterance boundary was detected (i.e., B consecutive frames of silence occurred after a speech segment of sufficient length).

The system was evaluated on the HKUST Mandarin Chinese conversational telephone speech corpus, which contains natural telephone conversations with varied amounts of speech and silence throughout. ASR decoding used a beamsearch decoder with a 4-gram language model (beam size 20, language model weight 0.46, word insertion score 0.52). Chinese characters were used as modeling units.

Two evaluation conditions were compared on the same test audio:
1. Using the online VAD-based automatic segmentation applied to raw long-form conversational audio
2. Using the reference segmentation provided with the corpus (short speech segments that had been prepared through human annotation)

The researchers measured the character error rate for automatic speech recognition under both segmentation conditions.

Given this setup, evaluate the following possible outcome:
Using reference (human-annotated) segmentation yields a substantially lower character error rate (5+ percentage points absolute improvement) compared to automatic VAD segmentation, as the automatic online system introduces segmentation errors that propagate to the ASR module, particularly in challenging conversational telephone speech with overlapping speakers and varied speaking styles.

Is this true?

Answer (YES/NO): NO